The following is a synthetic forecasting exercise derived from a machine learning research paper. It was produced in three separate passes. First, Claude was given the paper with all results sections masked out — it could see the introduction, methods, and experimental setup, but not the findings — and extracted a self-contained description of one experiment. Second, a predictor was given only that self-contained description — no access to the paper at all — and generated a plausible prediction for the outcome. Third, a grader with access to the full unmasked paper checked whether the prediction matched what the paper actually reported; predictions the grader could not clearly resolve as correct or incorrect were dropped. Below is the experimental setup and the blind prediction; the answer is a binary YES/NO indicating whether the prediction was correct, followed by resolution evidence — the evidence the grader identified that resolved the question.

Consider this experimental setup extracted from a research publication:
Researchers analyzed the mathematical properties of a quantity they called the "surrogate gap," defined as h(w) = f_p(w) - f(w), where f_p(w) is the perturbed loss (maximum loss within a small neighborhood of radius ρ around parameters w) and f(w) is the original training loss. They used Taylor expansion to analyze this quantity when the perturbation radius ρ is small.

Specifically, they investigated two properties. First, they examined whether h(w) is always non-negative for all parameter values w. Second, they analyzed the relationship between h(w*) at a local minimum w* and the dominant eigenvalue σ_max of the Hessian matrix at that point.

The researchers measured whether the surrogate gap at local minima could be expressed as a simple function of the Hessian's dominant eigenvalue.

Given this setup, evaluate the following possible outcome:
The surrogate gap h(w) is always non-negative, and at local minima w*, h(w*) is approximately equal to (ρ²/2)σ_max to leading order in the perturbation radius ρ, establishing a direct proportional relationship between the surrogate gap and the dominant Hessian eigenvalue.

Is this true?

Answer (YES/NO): YES